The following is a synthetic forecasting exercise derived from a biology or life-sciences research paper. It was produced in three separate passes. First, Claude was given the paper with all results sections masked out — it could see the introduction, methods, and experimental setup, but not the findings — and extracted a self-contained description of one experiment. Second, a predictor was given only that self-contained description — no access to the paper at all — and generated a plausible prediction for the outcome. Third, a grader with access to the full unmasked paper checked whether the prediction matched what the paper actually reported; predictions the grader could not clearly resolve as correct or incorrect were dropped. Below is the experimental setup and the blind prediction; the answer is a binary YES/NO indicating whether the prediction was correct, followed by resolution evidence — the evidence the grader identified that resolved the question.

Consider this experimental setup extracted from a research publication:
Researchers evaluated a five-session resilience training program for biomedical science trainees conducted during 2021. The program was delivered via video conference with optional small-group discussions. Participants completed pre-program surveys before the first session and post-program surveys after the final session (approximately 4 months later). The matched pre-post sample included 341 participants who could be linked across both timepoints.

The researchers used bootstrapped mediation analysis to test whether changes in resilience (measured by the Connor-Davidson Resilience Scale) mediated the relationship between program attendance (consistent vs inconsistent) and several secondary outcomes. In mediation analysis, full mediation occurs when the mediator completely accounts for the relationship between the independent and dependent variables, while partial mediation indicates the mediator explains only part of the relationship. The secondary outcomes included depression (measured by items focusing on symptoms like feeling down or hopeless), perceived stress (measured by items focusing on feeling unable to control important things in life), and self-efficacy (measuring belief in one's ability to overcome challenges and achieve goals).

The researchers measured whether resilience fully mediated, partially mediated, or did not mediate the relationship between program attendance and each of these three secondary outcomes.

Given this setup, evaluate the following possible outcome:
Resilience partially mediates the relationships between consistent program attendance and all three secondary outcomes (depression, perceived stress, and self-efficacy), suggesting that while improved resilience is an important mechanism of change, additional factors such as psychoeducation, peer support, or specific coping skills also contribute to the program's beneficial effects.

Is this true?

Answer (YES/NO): NO